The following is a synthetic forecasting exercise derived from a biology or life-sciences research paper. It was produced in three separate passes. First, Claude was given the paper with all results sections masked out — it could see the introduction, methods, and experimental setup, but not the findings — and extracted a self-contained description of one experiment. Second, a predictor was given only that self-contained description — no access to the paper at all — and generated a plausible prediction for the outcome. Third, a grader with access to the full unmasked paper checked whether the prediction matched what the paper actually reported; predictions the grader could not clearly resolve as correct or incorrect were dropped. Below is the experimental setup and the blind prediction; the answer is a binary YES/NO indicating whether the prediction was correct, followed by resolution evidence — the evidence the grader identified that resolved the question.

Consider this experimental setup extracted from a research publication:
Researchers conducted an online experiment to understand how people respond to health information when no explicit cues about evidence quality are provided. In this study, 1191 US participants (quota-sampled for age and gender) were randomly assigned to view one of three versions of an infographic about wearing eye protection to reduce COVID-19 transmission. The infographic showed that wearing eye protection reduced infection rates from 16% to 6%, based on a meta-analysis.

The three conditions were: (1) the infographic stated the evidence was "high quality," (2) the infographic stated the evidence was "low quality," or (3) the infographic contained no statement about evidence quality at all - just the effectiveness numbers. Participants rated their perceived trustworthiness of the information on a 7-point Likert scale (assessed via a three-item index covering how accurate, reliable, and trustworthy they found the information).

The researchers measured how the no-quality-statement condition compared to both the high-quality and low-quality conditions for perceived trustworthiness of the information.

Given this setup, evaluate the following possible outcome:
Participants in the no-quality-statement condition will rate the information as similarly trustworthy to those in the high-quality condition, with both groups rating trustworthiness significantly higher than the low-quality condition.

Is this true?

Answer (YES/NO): YES